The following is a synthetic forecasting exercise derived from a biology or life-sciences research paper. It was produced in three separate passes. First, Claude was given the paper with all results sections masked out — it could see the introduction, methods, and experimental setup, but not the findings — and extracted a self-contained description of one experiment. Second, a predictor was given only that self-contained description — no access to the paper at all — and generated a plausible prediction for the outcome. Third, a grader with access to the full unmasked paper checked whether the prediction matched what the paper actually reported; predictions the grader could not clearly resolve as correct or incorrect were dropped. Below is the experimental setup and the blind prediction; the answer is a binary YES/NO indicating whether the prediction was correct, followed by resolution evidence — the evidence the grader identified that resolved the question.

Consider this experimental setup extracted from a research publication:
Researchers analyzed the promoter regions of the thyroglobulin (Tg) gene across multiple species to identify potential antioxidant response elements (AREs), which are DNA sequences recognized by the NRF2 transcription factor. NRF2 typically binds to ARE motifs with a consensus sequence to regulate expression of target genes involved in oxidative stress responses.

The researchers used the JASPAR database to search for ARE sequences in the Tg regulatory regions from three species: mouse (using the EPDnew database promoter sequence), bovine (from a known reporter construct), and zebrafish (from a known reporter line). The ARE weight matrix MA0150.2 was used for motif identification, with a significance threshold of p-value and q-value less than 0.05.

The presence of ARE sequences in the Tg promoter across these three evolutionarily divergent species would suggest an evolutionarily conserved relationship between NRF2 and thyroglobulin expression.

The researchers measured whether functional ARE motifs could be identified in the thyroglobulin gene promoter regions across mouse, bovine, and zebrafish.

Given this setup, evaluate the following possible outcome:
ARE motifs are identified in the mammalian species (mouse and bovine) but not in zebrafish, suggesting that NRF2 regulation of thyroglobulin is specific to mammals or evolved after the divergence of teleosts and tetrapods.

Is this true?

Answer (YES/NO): YES